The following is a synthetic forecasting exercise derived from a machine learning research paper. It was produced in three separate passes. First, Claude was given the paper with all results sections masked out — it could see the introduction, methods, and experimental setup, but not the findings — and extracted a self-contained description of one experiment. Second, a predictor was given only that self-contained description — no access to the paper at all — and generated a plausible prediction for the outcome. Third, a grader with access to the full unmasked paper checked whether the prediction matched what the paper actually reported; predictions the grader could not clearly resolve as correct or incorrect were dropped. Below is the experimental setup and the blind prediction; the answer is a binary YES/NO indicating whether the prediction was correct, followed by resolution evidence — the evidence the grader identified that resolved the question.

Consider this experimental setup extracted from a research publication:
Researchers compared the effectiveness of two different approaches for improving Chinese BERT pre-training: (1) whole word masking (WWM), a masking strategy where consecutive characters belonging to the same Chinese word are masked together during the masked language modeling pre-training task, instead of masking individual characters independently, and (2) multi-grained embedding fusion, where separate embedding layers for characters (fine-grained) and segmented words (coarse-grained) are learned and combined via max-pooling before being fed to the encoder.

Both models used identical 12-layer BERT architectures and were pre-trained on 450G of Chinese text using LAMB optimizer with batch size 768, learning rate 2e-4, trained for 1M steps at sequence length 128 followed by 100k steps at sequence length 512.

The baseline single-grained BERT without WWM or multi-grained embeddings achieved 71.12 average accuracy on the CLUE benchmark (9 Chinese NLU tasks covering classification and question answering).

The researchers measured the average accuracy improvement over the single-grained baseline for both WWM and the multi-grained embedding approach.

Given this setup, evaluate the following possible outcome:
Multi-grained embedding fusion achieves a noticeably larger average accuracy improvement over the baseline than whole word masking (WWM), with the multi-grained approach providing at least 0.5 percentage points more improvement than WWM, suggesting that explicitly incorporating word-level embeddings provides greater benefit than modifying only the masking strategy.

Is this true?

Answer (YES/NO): YES